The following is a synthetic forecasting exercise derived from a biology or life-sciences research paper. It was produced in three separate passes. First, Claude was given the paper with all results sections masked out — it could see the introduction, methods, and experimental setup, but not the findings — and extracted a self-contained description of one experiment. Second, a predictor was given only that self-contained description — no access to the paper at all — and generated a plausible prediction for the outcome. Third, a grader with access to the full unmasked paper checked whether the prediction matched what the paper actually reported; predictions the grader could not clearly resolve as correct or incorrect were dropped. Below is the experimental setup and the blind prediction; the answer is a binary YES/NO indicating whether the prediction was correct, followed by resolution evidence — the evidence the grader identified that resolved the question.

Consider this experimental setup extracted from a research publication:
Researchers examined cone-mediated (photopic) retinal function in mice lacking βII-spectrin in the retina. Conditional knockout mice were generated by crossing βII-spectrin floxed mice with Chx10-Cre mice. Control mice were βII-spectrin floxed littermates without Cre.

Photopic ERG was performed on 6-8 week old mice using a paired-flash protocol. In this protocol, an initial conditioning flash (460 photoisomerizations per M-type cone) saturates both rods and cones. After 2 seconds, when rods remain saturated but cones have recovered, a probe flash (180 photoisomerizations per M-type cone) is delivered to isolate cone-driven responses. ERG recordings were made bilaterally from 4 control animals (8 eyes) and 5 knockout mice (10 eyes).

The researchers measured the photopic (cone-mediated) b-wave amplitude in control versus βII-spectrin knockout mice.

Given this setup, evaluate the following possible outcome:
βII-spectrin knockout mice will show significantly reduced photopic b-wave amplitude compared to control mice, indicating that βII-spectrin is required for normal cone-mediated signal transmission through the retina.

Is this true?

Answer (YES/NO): NO